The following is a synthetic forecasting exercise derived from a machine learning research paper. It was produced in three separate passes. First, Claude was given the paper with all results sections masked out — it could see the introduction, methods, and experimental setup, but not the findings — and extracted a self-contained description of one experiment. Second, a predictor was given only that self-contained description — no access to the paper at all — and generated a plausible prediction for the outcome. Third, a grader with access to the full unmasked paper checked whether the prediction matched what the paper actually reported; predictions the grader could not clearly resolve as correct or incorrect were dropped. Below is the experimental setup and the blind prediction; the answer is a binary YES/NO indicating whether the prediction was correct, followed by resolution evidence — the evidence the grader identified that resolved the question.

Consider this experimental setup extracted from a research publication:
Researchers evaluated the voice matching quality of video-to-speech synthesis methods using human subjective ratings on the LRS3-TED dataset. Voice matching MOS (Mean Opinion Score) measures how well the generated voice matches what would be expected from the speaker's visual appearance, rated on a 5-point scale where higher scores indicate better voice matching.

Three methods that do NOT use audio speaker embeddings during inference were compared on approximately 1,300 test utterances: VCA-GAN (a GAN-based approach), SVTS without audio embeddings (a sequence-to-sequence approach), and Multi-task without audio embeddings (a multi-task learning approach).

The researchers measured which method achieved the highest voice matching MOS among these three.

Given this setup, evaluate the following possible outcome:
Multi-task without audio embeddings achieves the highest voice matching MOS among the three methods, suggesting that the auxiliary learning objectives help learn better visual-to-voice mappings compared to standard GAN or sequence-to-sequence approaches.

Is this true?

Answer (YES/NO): NO